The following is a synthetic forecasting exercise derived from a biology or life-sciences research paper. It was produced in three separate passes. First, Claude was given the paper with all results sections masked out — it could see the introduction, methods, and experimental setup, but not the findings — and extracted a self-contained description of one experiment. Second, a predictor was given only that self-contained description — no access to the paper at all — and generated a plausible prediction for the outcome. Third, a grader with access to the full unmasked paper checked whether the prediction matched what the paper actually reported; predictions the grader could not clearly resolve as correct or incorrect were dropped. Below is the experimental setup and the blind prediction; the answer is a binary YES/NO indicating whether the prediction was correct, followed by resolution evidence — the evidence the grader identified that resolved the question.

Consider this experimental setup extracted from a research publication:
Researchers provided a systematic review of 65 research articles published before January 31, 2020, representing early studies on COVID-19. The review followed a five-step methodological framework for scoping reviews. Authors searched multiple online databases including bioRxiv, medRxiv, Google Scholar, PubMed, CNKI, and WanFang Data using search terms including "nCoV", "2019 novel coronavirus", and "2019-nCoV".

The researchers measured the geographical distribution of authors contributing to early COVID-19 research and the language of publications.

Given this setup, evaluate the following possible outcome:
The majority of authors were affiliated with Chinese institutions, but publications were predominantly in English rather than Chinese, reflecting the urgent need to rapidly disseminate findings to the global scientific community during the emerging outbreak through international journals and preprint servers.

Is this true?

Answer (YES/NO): YES